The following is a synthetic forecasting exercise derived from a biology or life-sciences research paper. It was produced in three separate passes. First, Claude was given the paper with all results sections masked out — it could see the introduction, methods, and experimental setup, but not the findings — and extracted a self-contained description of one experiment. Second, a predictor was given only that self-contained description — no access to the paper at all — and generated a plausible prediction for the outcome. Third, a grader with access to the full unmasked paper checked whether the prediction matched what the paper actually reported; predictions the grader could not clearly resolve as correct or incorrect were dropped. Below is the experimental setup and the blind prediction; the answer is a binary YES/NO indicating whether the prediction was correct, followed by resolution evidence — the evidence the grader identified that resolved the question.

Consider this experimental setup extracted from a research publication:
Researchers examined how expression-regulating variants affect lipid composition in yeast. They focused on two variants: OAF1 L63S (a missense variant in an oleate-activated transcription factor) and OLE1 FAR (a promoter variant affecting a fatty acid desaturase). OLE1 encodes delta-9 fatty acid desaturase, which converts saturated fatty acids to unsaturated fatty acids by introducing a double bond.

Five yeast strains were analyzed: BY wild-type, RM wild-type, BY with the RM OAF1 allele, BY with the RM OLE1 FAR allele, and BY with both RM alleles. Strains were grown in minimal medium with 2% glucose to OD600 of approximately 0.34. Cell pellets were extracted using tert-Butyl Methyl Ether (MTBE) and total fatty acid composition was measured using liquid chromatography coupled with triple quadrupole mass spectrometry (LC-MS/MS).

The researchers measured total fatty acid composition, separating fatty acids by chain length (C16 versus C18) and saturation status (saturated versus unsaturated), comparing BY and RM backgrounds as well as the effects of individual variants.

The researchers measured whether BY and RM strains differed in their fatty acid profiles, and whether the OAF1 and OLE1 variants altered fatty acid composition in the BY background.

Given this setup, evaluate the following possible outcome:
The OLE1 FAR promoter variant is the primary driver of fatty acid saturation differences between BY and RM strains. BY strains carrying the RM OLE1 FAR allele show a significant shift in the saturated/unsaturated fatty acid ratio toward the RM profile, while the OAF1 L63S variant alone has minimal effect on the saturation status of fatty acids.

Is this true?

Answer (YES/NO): NO